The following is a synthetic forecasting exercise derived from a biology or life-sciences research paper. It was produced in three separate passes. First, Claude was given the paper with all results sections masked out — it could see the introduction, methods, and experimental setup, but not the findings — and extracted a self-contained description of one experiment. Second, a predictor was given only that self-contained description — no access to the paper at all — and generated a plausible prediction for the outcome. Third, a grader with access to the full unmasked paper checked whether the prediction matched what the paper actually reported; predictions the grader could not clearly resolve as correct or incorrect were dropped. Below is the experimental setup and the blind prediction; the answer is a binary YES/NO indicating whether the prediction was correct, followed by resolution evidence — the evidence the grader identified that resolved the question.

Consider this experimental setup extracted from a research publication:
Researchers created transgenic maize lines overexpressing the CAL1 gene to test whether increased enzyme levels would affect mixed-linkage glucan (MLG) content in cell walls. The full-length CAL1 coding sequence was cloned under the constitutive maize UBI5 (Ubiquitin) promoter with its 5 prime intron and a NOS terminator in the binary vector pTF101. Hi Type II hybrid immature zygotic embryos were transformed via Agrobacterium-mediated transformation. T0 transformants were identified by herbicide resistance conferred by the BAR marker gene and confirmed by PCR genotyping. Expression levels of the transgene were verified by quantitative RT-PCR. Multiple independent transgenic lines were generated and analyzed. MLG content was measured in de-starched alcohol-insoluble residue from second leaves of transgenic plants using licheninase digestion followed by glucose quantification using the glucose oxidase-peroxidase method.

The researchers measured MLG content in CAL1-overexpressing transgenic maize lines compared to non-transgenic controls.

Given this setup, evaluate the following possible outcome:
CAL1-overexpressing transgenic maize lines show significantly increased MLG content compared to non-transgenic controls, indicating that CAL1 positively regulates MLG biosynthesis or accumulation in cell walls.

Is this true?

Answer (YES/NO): NO